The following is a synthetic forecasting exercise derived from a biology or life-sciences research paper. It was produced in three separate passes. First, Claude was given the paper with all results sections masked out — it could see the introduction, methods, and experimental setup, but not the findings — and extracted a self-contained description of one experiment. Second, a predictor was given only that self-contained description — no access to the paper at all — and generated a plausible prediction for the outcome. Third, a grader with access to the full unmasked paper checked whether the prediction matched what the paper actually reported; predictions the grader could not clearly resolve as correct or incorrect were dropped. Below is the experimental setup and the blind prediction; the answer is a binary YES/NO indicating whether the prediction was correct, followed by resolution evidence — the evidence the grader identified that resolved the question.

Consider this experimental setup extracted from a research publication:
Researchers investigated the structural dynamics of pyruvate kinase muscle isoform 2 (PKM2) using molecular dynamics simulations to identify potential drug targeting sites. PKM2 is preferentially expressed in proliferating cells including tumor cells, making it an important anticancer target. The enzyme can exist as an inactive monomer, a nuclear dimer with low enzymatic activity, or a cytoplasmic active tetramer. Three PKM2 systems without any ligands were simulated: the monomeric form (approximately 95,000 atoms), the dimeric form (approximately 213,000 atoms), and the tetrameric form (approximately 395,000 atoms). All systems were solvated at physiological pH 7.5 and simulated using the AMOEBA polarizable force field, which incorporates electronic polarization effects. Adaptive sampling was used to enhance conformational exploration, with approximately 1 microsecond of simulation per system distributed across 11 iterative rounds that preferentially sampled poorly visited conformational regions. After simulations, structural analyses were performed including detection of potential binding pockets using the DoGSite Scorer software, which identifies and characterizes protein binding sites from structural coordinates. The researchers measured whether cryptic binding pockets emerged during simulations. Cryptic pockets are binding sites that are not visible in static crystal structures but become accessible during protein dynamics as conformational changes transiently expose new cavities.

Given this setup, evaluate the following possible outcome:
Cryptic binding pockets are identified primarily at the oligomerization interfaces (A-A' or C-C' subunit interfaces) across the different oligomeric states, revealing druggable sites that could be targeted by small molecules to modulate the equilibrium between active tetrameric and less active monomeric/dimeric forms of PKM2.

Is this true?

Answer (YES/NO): NO